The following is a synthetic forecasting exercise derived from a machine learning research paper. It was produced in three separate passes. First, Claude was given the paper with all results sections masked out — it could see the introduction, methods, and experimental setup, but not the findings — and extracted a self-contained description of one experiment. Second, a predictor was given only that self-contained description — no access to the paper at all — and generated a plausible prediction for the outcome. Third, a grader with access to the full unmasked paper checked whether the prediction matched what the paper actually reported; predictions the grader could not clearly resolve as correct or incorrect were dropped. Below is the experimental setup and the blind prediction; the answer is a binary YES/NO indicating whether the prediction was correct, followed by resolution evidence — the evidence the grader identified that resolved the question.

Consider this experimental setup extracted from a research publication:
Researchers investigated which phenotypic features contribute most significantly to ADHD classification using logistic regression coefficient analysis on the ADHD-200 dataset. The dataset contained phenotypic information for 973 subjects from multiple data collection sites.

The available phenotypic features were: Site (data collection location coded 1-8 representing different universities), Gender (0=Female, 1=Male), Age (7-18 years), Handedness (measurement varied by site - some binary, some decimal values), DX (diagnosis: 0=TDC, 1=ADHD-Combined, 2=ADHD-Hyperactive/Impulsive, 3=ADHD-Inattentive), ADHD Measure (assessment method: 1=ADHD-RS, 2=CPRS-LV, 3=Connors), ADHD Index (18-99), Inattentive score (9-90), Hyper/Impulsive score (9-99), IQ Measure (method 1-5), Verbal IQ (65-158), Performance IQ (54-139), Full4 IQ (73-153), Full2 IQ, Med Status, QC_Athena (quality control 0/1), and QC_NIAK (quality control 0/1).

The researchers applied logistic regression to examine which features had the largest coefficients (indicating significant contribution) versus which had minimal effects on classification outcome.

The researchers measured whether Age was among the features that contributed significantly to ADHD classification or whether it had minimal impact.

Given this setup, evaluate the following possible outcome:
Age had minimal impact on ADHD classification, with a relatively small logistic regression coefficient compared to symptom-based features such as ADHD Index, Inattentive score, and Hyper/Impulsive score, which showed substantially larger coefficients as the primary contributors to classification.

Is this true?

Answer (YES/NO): YES